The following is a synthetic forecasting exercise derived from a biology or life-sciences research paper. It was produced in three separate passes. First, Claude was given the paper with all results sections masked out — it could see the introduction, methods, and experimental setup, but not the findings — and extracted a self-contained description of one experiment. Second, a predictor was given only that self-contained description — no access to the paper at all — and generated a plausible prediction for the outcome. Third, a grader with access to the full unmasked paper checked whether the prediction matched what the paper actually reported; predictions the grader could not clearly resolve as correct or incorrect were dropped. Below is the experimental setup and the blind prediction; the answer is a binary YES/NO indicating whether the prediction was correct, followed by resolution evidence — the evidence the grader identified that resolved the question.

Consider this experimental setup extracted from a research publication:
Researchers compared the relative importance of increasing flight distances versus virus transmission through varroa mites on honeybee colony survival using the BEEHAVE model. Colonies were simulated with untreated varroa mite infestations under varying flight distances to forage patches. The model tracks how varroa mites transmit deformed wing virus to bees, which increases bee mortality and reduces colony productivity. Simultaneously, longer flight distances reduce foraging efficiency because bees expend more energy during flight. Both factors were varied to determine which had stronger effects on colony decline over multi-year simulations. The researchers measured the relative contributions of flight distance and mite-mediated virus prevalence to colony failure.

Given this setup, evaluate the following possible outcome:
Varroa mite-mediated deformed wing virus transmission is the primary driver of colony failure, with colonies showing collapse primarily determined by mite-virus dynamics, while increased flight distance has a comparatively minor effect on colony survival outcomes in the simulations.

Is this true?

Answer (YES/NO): YES